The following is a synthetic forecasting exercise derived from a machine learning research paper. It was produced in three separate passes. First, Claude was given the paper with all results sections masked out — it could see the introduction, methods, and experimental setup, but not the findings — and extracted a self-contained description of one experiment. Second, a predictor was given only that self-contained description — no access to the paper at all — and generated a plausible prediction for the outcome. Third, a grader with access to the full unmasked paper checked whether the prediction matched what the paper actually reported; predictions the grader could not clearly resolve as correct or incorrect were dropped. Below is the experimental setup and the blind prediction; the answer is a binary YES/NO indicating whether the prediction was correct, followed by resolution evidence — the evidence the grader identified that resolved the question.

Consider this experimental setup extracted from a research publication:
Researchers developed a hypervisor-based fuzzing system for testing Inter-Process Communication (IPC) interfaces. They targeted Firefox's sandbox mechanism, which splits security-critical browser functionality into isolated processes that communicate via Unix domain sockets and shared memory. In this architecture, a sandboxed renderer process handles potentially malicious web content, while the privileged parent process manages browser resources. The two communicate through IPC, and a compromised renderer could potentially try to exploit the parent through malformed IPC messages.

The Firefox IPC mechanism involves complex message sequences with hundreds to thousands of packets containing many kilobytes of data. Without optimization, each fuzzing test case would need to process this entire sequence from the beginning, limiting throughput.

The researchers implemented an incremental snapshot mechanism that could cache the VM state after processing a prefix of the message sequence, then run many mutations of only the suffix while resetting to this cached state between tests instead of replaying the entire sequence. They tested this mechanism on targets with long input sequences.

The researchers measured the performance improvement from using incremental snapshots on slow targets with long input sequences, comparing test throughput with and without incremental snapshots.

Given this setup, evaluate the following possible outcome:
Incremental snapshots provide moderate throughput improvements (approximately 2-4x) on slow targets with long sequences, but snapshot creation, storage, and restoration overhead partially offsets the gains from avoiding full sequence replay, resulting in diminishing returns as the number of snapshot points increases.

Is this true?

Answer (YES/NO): NO